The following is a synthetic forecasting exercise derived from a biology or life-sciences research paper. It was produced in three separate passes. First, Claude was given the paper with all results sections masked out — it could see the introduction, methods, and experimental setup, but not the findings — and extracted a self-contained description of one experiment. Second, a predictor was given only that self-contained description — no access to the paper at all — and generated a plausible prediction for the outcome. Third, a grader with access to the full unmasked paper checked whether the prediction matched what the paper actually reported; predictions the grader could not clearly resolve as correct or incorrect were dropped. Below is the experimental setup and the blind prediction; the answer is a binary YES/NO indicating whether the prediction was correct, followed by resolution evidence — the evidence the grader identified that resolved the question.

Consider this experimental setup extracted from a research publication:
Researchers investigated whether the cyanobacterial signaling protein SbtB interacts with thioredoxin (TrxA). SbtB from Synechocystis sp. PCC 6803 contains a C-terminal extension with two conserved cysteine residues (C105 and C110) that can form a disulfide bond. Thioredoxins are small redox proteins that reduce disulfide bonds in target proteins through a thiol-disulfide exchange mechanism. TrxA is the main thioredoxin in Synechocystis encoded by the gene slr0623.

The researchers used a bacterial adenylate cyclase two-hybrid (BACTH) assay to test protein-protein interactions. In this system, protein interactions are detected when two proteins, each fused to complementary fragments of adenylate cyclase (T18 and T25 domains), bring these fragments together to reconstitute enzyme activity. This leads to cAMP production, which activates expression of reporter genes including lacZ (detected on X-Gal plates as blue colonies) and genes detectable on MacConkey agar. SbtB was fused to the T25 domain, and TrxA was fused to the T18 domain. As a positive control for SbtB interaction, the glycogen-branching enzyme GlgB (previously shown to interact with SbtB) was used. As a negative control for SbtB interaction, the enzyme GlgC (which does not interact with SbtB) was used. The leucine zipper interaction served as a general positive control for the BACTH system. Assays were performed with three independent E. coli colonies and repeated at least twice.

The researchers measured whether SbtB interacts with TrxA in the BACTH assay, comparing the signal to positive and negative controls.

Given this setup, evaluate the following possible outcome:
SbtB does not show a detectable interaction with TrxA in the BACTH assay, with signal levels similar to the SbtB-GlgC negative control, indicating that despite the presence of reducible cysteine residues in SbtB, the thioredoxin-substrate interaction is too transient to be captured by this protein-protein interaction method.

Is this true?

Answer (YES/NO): NO